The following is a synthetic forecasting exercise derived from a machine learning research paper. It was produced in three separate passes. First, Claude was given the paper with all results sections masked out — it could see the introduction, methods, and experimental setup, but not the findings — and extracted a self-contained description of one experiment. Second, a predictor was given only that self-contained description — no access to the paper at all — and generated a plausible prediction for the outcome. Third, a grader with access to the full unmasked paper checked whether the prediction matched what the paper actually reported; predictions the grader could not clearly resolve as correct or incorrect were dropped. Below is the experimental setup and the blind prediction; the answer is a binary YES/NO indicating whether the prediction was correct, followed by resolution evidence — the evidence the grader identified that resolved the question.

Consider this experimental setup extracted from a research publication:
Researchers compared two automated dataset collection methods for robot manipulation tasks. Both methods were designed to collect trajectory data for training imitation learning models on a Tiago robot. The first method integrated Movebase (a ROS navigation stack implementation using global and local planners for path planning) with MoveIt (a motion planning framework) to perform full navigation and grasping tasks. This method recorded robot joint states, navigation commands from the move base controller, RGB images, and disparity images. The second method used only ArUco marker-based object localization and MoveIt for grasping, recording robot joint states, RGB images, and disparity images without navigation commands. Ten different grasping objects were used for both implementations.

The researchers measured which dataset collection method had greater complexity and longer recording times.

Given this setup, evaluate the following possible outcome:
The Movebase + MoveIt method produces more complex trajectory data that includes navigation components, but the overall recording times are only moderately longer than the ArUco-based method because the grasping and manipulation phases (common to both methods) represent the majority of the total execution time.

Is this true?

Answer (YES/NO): NO